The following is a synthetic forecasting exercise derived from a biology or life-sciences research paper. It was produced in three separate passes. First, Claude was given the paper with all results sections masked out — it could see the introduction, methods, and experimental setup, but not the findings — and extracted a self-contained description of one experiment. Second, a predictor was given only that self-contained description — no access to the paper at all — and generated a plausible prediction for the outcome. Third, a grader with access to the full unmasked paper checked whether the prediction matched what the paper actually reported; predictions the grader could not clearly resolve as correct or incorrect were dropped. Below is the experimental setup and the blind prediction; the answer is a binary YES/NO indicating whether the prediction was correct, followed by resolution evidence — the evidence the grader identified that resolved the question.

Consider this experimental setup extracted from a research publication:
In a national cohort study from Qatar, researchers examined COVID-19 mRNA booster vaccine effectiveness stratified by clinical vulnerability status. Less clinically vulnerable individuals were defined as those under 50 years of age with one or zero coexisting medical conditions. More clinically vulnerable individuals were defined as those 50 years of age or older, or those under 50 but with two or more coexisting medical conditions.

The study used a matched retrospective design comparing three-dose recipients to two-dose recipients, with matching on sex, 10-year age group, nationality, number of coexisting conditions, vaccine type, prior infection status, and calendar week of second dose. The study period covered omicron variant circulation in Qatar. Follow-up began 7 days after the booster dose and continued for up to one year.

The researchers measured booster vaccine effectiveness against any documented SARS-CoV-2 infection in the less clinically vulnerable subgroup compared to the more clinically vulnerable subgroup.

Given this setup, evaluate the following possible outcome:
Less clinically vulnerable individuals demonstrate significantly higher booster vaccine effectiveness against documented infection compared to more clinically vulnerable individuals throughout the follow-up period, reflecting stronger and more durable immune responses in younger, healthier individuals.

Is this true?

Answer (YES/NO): NO